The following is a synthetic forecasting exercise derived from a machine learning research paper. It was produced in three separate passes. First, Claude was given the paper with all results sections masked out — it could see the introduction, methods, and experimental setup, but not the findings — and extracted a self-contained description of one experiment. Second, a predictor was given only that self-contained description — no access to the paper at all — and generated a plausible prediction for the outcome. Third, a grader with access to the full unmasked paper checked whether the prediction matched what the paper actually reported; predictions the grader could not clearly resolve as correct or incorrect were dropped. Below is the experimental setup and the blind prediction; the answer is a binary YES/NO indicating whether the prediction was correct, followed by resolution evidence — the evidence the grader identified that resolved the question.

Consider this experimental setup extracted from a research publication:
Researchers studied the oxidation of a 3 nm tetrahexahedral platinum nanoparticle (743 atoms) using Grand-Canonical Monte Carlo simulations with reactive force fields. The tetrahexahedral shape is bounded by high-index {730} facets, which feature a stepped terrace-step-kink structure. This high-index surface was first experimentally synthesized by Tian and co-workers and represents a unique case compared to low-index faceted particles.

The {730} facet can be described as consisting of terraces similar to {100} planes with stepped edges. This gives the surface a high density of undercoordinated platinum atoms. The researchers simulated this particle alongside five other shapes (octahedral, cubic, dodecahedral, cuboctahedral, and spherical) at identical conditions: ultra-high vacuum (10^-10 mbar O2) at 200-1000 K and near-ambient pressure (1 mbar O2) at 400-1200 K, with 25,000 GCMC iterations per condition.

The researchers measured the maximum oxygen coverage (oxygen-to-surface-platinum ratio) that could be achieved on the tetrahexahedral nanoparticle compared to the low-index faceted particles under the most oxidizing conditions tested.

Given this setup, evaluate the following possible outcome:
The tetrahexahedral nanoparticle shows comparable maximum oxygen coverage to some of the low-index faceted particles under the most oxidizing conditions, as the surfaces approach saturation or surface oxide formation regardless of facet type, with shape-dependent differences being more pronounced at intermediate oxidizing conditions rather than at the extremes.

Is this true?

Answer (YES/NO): YES